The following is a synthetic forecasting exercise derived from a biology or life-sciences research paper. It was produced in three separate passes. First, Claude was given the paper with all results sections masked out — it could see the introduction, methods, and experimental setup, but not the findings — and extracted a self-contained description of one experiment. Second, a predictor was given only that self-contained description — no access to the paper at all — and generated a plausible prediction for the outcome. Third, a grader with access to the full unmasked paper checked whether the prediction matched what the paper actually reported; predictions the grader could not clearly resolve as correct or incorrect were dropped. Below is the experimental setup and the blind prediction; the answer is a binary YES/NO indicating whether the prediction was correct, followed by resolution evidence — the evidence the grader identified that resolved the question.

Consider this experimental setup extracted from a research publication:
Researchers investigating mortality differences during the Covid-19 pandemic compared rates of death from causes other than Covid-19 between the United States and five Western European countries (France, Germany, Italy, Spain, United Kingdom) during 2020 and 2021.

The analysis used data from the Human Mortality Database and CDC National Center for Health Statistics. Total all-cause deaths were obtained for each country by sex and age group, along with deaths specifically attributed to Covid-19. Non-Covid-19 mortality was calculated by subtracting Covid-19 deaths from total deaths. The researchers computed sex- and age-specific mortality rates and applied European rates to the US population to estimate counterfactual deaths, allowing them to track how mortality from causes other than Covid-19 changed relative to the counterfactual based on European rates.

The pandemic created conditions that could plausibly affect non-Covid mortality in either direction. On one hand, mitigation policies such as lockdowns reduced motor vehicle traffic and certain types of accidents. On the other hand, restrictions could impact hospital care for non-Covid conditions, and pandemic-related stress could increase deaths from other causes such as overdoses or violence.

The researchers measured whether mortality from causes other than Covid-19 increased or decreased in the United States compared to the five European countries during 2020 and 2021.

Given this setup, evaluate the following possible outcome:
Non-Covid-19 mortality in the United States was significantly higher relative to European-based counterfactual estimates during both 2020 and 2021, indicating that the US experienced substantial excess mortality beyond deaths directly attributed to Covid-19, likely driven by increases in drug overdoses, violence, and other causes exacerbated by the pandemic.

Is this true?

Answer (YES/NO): YES